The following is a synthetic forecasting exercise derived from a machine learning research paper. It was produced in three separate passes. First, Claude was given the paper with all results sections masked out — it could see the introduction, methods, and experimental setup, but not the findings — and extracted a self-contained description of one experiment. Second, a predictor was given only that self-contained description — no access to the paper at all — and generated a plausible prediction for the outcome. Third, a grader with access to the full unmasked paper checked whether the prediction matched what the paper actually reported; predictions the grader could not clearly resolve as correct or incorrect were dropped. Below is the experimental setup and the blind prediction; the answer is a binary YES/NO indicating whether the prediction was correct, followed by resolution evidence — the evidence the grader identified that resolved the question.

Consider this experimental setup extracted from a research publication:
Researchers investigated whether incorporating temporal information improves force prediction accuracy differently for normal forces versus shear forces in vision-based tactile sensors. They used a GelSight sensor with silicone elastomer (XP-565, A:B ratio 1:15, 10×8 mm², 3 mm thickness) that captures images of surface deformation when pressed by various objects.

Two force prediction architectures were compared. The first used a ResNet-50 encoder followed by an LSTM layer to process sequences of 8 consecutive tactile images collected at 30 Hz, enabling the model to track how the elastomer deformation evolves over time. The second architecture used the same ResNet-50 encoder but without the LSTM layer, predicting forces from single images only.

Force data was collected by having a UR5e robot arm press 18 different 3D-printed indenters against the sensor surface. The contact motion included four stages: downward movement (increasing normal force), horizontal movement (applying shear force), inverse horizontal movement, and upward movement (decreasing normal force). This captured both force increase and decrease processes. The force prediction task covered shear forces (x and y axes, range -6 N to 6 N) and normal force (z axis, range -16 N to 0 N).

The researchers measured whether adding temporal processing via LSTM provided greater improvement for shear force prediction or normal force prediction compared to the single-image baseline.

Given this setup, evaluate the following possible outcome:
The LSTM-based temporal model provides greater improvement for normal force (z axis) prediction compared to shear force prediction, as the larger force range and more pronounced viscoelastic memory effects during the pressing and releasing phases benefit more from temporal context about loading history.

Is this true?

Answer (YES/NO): NO